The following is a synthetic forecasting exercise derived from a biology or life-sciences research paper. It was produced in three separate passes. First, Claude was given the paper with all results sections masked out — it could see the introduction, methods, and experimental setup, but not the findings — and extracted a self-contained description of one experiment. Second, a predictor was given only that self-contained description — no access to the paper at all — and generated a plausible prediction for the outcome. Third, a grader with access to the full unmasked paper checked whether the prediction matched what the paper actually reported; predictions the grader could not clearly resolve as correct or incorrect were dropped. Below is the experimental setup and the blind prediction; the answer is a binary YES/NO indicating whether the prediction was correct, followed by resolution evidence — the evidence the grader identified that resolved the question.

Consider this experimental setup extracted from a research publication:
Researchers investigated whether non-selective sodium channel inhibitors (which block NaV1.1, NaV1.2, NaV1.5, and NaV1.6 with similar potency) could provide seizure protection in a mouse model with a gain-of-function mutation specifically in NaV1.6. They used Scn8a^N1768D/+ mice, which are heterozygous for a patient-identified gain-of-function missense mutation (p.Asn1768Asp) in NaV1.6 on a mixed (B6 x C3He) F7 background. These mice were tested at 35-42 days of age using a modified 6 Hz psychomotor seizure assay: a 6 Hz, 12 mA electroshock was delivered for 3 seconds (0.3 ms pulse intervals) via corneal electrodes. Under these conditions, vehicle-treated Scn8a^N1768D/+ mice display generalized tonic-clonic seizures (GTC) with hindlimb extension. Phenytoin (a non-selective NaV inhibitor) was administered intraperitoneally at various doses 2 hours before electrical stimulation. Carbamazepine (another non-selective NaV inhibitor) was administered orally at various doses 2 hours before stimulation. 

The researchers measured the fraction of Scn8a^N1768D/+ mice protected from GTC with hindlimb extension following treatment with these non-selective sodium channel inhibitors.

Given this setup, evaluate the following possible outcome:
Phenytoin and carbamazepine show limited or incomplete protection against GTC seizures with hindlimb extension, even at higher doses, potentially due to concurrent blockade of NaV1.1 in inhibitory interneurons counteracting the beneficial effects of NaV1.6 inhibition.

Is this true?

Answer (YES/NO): NO